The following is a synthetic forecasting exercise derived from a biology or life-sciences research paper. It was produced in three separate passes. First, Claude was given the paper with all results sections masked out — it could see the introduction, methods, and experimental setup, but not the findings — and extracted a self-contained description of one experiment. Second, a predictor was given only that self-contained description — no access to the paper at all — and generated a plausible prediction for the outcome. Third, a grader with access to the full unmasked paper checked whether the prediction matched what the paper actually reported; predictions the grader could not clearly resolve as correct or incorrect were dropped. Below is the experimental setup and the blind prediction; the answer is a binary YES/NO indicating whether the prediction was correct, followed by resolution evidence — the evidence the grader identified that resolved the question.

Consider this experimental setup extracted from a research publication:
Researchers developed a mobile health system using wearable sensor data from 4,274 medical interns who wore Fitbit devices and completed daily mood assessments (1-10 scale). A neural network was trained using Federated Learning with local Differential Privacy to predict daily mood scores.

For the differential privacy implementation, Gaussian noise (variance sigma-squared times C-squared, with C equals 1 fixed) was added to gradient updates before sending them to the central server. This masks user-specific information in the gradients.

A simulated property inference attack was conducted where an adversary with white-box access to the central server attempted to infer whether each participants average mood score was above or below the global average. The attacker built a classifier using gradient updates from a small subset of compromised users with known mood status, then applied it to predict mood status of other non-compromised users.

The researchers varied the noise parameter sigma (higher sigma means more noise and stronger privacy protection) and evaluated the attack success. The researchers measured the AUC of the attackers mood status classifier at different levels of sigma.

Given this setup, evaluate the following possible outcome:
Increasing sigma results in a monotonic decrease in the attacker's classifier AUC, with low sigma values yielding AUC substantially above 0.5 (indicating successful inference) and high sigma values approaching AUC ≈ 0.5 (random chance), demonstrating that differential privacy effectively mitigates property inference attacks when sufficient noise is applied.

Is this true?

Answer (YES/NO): NO